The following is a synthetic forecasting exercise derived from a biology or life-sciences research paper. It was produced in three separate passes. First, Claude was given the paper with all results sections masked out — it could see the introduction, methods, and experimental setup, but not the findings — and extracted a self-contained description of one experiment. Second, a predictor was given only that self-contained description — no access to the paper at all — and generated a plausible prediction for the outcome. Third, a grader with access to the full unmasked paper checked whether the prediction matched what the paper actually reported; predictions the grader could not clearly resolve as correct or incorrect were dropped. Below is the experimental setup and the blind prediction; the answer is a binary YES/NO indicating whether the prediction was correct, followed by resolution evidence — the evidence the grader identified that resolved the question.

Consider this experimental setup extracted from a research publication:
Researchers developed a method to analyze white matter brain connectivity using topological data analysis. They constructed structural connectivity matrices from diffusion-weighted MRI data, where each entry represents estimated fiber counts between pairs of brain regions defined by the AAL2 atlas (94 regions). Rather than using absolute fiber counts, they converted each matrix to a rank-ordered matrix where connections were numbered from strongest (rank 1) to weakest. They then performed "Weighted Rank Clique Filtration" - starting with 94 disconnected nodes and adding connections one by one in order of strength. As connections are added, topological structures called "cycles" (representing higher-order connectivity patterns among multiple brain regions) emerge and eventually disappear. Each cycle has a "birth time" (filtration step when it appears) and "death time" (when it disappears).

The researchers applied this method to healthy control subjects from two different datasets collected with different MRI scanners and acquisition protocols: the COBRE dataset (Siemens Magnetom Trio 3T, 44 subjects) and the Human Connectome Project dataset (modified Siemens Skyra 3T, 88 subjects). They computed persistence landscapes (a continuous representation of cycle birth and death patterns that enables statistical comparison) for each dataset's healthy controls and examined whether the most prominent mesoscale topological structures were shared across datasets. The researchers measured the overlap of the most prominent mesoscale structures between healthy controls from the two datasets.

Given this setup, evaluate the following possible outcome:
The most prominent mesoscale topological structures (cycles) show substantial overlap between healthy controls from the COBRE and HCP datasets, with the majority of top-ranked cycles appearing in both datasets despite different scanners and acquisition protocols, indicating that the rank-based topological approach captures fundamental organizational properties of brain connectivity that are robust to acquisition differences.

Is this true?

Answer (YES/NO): YES